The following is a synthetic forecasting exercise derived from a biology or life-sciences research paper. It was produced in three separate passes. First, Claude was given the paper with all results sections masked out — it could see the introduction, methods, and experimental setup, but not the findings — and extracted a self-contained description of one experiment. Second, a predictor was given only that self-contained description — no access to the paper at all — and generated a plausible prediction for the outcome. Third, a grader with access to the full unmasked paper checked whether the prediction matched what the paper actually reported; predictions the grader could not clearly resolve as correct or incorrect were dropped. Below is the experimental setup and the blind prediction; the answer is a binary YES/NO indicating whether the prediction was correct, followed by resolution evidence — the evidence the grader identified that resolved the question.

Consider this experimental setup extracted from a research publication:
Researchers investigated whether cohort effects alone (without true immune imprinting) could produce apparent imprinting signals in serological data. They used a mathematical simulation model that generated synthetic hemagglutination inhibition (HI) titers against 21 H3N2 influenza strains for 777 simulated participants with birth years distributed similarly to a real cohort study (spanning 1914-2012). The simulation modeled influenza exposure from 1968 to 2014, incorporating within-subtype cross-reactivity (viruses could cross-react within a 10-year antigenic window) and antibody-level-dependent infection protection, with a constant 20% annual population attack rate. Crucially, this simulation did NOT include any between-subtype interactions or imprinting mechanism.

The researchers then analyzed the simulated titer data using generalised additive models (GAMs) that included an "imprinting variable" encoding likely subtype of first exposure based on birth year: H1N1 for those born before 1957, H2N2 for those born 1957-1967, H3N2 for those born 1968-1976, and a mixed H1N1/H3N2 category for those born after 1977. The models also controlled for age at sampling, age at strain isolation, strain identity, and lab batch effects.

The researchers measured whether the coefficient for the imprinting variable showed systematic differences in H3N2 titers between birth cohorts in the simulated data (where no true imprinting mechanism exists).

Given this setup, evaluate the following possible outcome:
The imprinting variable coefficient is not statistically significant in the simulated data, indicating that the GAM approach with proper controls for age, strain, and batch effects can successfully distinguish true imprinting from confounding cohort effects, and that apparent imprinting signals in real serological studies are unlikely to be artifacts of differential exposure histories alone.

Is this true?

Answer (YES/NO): NO